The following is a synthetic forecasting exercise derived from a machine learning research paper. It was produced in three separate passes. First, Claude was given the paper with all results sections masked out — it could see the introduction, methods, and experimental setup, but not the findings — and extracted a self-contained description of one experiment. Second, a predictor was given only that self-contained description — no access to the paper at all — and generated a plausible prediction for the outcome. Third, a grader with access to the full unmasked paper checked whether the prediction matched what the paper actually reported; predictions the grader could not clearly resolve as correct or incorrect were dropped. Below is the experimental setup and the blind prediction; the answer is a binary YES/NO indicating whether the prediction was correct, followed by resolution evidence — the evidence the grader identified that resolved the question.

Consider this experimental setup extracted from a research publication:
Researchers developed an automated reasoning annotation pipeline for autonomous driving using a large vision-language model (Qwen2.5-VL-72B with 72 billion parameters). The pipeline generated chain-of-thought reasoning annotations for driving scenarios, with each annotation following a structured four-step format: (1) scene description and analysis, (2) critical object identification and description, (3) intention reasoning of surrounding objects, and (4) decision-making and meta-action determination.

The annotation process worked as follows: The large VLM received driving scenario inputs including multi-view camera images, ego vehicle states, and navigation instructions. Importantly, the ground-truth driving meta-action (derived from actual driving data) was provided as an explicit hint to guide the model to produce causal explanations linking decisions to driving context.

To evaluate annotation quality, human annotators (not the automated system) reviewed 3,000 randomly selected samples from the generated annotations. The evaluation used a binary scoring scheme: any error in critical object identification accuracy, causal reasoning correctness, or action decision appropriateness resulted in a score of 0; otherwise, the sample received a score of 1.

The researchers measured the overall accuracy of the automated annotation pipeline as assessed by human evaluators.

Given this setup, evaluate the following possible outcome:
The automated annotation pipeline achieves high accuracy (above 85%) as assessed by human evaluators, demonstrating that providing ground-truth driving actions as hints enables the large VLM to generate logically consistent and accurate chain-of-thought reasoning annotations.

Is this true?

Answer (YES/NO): YES